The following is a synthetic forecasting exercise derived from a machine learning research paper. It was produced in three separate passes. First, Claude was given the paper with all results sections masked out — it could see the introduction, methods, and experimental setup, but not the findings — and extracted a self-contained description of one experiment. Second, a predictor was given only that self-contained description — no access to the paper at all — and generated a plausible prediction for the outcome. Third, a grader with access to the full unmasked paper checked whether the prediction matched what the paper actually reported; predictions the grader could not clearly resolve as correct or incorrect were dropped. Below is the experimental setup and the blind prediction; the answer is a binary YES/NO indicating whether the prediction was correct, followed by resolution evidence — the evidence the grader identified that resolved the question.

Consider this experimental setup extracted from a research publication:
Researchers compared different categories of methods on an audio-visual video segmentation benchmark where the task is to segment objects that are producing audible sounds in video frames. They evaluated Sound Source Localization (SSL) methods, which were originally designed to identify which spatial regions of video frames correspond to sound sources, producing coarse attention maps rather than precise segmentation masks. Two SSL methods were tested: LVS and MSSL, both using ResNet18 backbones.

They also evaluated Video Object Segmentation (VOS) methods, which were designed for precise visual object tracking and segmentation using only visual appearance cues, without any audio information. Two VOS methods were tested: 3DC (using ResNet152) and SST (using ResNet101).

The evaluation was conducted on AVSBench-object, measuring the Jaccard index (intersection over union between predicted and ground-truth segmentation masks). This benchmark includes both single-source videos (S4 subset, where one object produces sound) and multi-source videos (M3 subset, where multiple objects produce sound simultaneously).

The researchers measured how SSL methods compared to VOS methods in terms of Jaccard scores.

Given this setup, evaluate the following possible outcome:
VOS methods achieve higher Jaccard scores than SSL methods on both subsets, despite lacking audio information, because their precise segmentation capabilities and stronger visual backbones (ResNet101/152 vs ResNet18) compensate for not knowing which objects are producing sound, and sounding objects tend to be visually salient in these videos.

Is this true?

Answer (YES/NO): YES